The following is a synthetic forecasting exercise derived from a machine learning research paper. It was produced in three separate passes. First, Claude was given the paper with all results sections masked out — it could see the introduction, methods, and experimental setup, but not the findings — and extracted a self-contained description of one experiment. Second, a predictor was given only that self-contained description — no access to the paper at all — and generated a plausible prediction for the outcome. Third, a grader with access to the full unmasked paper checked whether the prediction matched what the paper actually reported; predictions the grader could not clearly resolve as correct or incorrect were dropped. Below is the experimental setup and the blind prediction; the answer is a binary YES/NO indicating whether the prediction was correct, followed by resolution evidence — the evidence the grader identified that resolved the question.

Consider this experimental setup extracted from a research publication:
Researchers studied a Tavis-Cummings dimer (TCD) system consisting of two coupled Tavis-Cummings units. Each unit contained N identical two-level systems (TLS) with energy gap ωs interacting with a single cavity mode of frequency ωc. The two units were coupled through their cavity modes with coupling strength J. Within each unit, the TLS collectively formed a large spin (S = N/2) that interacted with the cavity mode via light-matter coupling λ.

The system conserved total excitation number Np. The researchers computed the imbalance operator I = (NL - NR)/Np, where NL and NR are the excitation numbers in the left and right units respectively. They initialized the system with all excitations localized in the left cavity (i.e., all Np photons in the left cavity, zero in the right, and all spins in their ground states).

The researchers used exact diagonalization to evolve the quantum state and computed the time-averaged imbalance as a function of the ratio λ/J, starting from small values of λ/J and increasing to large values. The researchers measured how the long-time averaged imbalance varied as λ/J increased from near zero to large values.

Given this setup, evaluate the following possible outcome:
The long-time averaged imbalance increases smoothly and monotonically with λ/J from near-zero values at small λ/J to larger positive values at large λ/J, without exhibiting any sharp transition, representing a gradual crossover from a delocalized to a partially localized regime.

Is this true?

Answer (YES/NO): YES